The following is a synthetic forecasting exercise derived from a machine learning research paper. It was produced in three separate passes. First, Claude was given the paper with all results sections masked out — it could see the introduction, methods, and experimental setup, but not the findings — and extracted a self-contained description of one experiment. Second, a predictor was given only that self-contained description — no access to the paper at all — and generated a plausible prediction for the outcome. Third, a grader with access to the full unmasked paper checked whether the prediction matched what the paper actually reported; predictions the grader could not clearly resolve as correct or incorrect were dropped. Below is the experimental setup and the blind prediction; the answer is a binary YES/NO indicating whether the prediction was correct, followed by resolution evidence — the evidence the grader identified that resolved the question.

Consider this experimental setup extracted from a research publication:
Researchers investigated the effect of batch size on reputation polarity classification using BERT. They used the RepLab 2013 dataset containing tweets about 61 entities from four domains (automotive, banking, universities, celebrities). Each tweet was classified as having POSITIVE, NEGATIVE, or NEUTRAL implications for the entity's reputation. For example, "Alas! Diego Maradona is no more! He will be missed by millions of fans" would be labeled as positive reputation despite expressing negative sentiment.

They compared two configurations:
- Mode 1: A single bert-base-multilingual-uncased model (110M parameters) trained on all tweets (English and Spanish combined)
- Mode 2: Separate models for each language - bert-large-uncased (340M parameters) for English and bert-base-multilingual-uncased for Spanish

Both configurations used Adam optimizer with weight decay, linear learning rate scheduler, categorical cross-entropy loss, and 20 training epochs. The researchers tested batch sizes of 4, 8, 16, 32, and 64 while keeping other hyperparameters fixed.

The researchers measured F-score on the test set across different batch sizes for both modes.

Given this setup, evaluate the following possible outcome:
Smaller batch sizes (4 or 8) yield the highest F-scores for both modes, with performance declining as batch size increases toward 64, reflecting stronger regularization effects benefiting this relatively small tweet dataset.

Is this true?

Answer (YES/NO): NO